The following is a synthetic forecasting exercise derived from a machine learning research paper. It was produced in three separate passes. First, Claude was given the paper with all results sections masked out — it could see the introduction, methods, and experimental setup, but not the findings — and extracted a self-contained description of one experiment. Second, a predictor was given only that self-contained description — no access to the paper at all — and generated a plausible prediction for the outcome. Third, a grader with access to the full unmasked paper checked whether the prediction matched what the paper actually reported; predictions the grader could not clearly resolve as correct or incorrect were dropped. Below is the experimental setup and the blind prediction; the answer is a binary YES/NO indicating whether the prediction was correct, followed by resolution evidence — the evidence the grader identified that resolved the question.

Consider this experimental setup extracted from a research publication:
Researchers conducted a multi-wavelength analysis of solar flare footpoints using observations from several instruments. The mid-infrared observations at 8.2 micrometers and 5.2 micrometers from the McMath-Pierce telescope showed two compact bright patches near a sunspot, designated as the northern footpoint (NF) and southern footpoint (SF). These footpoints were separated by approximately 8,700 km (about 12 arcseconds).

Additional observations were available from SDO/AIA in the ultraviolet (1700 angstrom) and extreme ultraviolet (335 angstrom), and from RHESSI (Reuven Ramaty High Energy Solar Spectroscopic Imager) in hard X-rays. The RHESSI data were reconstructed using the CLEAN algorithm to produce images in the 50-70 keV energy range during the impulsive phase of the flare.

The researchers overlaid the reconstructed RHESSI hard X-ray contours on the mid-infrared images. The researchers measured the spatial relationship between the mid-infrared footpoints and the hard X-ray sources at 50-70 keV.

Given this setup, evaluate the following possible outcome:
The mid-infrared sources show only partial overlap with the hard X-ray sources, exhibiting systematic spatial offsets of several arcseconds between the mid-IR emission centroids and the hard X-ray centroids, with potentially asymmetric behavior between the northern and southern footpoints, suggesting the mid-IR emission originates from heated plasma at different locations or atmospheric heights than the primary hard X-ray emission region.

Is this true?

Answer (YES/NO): NO